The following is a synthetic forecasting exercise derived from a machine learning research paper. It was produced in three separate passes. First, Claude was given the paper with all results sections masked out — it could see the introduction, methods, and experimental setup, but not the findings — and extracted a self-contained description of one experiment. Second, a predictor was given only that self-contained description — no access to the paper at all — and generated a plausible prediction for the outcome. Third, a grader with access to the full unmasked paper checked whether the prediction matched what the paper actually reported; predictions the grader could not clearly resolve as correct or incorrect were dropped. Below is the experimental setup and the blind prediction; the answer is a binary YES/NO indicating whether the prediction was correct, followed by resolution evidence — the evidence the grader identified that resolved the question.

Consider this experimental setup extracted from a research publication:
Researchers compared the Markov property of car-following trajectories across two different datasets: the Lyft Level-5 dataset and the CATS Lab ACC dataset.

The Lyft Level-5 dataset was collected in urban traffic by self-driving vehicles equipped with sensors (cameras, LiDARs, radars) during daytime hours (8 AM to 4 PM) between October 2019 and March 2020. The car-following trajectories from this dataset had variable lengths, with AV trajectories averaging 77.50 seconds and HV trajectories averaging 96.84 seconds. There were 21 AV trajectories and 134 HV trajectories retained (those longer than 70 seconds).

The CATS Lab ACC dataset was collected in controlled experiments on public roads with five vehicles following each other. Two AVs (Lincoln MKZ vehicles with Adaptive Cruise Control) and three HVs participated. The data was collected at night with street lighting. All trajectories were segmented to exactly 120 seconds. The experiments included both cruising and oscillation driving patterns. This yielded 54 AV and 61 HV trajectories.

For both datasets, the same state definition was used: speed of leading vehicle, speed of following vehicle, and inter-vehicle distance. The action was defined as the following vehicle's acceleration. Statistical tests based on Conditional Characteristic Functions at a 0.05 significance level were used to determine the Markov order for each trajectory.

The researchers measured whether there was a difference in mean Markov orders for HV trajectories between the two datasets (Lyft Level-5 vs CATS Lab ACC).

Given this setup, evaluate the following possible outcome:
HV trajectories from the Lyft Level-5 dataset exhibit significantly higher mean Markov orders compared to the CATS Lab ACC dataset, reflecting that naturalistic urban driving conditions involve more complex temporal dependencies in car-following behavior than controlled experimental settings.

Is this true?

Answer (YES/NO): NO